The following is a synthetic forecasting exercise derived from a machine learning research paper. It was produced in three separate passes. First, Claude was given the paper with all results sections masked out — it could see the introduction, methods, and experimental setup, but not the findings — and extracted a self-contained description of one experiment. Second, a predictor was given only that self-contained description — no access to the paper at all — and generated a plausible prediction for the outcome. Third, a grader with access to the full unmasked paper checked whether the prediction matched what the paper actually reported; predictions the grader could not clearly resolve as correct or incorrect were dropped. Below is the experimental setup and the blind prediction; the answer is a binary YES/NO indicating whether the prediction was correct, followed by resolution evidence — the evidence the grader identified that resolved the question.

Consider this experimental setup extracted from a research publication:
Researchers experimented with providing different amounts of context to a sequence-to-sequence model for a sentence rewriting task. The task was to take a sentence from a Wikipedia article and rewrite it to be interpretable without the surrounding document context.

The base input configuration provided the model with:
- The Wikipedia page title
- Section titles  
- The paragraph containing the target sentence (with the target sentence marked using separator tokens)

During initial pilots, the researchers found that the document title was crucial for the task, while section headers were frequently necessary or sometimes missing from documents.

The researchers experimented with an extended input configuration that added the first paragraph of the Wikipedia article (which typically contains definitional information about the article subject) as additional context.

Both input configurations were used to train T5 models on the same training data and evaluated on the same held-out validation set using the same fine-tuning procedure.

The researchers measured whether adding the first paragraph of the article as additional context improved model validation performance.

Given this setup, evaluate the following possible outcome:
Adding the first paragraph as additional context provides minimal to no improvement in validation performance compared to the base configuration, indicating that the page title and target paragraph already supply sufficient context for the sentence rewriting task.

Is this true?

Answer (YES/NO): YES